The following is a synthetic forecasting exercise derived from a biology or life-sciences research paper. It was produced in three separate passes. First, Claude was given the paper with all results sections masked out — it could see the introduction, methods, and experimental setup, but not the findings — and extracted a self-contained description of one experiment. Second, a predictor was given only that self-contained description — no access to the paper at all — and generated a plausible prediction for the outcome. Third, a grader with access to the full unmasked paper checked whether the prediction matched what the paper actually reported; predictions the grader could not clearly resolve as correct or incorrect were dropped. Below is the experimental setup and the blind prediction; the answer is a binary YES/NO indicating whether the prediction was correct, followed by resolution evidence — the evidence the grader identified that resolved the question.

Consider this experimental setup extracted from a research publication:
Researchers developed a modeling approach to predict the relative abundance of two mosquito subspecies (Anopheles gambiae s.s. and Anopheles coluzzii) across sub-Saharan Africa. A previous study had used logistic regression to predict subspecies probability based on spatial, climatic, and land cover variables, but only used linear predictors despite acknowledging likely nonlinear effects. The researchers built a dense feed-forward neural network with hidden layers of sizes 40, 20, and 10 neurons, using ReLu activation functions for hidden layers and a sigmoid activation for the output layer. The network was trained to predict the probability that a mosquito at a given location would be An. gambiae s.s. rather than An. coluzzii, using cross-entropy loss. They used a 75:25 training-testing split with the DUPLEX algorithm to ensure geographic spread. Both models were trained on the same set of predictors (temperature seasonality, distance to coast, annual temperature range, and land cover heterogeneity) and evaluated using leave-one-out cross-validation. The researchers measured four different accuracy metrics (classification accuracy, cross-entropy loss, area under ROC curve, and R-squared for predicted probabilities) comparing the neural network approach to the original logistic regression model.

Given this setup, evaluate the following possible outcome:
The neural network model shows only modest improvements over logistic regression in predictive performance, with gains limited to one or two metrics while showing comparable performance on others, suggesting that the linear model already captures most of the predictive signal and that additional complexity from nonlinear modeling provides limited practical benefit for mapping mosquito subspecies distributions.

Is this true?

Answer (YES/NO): NO